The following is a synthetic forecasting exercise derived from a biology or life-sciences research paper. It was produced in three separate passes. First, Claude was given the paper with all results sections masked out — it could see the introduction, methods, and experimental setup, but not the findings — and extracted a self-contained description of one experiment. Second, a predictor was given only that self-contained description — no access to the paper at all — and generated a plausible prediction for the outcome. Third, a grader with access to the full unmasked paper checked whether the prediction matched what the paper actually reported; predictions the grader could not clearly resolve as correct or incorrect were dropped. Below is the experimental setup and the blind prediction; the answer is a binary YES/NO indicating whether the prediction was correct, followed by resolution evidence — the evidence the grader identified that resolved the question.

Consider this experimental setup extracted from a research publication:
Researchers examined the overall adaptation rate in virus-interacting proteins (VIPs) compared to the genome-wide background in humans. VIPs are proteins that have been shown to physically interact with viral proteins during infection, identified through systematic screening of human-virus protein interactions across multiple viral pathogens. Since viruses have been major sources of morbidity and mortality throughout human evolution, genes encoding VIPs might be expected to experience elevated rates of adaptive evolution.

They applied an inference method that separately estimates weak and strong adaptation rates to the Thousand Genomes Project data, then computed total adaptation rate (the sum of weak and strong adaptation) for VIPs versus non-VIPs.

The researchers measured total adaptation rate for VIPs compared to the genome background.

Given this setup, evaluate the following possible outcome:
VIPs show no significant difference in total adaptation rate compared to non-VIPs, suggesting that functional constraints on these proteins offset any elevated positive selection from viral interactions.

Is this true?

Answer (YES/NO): NO